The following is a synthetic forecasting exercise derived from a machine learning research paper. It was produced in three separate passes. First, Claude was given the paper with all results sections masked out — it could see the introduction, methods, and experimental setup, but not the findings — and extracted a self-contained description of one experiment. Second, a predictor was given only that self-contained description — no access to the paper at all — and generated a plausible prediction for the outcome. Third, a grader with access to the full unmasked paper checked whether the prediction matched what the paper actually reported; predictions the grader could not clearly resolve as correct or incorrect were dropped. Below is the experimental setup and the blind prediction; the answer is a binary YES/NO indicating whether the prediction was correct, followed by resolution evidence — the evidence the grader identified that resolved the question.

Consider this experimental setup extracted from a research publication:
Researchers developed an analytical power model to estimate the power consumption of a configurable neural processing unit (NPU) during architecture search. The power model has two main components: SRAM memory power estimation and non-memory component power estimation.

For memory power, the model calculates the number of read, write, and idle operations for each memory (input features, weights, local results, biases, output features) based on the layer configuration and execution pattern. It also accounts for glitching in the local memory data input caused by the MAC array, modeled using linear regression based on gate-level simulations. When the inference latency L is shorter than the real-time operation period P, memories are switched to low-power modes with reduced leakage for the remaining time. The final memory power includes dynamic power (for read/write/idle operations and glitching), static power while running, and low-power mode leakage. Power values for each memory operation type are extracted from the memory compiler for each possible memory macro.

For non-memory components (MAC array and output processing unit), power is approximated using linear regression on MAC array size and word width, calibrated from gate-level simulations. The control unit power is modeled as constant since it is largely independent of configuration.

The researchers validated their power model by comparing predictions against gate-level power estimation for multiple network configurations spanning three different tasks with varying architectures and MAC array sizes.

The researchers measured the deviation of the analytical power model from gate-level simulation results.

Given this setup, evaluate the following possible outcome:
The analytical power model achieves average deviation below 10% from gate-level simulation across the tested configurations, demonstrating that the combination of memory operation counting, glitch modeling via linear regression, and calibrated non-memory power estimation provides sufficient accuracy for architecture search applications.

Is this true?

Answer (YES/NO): YES